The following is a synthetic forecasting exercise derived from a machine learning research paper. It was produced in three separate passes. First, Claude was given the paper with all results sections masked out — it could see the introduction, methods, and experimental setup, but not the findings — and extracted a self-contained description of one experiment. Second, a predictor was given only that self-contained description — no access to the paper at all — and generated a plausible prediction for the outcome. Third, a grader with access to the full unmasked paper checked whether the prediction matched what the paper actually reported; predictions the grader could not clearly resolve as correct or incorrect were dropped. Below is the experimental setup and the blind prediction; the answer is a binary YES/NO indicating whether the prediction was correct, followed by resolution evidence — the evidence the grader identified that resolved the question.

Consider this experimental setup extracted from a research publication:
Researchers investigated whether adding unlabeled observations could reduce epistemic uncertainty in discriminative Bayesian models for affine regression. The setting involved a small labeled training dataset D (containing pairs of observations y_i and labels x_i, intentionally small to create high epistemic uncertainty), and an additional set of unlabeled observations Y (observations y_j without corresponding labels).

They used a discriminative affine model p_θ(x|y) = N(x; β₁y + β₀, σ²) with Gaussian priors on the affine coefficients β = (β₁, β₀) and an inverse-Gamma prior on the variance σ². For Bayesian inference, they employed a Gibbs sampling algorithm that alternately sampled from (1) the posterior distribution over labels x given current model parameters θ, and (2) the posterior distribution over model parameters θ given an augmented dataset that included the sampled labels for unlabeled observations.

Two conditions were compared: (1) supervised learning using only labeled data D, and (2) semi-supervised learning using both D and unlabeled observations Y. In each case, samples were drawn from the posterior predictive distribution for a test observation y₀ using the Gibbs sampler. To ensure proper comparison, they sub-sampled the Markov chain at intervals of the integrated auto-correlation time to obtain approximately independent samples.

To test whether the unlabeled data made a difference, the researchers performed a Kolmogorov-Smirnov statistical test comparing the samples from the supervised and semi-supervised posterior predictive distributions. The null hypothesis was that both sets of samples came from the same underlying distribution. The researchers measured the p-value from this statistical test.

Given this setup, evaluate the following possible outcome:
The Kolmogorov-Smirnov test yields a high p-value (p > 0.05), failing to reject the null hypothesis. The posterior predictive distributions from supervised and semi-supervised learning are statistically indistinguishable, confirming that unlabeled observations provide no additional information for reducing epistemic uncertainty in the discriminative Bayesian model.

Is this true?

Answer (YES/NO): YES